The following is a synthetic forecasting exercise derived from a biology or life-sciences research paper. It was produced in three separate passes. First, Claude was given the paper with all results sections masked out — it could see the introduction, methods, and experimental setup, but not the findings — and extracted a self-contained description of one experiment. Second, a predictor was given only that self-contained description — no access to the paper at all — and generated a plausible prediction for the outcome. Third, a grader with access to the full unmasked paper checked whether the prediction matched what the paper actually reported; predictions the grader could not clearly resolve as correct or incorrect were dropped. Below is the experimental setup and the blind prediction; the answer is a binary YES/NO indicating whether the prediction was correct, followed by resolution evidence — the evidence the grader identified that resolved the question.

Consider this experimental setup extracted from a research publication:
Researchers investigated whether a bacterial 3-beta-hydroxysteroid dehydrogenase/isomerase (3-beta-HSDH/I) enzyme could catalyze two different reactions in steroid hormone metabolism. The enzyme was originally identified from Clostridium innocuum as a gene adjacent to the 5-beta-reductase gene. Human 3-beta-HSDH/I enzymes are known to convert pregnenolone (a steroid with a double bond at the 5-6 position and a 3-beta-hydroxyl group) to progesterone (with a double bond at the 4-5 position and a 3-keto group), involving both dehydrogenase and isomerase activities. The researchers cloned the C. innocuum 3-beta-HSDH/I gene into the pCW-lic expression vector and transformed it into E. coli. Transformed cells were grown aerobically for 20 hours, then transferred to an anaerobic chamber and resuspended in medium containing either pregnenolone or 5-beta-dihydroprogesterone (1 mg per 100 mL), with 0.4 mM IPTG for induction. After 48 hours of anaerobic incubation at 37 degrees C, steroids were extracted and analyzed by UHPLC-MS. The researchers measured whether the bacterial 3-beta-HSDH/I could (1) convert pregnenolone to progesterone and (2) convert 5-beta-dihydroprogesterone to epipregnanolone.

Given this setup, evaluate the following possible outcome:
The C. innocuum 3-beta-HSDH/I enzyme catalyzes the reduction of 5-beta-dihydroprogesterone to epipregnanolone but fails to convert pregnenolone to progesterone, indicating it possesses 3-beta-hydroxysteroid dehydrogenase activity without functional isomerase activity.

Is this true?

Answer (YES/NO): YES